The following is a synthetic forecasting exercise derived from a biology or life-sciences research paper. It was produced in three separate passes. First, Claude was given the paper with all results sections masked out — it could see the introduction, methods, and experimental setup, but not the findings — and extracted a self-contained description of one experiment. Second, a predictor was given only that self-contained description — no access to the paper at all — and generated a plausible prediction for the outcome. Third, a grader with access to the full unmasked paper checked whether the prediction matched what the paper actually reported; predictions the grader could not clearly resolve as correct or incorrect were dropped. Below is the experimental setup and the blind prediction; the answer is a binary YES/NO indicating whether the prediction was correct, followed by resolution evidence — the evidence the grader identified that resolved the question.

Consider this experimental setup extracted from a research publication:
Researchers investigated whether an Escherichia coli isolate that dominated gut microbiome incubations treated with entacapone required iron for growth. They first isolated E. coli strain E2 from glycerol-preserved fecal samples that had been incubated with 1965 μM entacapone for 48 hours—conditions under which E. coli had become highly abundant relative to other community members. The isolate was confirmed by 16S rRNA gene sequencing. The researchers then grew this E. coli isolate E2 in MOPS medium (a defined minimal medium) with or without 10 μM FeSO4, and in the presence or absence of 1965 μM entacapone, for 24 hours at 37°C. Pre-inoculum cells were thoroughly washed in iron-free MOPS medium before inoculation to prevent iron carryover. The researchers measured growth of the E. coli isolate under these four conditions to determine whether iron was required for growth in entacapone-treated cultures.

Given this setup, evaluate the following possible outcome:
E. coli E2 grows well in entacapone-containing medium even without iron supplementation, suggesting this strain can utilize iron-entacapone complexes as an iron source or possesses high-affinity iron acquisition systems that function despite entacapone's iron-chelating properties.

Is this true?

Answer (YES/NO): YES